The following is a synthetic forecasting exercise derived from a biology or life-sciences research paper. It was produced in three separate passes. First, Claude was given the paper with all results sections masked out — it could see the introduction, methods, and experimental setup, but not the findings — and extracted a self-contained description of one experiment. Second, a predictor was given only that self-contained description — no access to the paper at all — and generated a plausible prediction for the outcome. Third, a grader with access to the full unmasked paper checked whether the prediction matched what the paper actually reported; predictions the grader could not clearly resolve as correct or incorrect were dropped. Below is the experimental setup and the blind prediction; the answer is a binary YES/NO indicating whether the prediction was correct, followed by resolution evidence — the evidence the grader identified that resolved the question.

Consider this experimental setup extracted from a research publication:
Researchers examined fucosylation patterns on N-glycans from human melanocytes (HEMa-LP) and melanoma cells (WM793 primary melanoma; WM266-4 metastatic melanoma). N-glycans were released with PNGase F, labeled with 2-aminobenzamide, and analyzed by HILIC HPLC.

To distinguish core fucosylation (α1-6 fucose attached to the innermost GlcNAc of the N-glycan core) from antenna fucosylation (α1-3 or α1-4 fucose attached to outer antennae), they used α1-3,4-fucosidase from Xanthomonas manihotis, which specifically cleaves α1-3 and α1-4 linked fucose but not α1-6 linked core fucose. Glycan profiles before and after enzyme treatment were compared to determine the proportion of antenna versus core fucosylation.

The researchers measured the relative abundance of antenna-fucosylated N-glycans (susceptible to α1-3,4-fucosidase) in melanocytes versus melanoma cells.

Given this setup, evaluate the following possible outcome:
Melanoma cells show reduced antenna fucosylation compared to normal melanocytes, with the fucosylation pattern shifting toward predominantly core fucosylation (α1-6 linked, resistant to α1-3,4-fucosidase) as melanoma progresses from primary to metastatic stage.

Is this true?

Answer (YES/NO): NO